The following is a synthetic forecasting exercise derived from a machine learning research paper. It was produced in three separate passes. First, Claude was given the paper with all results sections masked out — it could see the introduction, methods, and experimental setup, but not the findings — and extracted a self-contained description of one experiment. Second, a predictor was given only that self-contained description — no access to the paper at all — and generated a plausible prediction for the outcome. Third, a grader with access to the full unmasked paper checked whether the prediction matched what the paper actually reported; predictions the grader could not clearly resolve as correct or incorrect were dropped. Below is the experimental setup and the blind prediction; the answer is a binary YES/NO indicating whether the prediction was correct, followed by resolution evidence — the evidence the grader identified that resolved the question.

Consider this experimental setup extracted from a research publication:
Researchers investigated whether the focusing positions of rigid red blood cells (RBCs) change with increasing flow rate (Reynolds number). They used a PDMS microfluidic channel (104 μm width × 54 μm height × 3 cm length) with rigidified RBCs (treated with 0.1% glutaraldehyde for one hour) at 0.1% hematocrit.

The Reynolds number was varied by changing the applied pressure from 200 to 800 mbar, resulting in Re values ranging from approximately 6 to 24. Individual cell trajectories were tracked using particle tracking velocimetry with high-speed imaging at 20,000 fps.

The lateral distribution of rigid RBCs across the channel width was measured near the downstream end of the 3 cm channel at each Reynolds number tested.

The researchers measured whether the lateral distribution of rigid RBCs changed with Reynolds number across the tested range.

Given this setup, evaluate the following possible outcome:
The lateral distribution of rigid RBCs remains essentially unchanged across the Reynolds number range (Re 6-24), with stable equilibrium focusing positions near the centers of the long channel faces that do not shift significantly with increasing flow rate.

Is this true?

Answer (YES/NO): NO